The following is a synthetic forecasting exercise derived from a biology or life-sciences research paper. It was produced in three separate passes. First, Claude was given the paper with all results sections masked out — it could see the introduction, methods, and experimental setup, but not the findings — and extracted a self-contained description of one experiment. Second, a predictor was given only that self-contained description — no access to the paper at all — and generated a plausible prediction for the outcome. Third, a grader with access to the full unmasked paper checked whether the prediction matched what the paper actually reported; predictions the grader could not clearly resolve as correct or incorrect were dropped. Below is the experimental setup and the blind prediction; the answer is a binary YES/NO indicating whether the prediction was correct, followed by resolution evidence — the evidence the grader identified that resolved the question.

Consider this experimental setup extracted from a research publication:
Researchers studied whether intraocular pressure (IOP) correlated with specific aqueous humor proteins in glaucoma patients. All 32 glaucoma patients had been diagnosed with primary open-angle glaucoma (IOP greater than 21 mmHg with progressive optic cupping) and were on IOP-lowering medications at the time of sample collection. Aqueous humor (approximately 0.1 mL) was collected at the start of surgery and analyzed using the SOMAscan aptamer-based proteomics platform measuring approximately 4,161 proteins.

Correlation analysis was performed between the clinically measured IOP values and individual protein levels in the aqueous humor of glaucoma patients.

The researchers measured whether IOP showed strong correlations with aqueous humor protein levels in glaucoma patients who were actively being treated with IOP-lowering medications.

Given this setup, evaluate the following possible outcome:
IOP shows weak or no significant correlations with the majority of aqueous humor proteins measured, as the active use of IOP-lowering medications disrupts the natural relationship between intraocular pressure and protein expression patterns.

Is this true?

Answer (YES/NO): YES